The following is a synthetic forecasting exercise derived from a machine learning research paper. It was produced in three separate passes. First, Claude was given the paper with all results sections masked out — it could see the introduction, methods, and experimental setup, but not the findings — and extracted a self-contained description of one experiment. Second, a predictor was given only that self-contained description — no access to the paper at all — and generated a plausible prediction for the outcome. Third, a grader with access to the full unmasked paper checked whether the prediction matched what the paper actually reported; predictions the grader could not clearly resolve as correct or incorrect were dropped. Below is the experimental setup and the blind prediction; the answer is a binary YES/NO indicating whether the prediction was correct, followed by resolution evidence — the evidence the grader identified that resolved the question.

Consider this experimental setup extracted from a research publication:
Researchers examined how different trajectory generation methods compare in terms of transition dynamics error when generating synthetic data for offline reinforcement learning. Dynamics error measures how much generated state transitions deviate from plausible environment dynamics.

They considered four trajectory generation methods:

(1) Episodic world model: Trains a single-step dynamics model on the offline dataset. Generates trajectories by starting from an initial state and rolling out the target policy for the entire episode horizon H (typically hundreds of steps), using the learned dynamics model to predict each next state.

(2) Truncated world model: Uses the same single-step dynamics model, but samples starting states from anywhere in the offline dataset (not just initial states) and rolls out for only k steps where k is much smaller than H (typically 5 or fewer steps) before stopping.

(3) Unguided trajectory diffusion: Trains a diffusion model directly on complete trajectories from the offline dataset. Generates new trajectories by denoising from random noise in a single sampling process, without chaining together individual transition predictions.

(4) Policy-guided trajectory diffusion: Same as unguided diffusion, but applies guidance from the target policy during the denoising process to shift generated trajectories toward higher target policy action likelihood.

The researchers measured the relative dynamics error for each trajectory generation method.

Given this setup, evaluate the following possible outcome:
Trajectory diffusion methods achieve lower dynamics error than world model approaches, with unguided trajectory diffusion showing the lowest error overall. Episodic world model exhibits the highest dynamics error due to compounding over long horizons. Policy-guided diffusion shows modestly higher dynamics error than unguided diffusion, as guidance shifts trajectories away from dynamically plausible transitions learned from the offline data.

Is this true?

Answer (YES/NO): NO